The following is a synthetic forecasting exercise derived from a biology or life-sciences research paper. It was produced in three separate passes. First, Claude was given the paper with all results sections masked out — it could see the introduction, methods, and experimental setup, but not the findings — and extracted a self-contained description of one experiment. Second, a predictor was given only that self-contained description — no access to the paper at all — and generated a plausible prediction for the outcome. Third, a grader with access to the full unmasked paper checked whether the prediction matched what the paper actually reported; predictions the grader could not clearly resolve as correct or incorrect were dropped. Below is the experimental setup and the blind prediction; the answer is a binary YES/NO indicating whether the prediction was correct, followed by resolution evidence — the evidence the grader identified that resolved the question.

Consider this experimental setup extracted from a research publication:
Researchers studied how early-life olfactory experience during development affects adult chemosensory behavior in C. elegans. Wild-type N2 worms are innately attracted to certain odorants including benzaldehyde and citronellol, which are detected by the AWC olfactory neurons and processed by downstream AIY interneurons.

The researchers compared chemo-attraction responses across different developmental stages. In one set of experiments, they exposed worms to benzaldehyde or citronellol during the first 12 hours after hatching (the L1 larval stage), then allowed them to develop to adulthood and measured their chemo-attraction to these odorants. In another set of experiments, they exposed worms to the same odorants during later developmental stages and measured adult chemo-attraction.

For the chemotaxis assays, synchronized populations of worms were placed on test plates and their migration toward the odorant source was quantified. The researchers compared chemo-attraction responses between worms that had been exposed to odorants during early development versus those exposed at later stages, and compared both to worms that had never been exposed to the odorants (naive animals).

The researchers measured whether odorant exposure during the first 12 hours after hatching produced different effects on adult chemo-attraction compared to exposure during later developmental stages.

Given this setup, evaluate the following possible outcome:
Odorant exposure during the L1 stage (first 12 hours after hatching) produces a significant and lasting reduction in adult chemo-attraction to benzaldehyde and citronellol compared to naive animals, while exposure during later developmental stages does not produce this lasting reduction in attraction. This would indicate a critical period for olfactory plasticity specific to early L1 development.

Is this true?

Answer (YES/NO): NO